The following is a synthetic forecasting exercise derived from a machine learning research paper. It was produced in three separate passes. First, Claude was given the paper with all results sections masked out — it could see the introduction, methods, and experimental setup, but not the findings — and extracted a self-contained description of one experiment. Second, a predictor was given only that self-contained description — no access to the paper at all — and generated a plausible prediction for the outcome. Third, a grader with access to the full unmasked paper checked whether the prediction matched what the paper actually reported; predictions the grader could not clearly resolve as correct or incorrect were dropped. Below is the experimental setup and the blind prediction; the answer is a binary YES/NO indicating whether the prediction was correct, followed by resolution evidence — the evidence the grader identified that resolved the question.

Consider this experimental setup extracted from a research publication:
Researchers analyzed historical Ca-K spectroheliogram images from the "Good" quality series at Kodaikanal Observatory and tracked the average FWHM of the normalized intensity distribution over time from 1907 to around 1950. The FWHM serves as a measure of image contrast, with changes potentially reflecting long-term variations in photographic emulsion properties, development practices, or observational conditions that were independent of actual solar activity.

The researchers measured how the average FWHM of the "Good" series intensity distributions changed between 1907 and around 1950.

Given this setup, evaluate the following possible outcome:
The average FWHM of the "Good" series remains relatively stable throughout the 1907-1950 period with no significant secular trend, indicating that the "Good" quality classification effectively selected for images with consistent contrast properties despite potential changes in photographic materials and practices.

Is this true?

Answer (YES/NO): NO